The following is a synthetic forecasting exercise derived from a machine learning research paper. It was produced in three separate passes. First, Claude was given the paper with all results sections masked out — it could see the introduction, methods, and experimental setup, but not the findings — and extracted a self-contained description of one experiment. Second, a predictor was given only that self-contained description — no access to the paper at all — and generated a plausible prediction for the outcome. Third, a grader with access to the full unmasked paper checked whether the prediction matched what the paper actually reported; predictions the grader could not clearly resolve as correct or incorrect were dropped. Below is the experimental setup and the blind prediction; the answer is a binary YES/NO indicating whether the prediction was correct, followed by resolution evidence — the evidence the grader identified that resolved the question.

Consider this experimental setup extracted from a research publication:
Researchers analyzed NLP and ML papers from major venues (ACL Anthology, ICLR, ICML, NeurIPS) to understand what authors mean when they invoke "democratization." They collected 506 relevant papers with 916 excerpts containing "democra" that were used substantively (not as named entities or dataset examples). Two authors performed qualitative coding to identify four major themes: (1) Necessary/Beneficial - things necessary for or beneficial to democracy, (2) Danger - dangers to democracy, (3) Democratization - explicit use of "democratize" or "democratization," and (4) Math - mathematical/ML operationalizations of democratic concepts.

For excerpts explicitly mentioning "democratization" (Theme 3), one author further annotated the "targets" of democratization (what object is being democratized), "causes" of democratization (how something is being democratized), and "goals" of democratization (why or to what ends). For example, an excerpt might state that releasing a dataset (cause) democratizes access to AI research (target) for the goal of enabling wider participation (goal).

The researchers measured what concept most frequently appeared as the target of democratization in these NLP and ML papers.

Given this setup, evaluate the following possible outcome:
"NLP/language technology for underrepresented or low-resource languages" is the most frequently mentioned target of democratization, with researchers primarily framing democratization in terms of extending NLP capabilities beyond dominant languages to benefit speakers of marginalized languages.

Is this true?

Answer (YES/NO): NO